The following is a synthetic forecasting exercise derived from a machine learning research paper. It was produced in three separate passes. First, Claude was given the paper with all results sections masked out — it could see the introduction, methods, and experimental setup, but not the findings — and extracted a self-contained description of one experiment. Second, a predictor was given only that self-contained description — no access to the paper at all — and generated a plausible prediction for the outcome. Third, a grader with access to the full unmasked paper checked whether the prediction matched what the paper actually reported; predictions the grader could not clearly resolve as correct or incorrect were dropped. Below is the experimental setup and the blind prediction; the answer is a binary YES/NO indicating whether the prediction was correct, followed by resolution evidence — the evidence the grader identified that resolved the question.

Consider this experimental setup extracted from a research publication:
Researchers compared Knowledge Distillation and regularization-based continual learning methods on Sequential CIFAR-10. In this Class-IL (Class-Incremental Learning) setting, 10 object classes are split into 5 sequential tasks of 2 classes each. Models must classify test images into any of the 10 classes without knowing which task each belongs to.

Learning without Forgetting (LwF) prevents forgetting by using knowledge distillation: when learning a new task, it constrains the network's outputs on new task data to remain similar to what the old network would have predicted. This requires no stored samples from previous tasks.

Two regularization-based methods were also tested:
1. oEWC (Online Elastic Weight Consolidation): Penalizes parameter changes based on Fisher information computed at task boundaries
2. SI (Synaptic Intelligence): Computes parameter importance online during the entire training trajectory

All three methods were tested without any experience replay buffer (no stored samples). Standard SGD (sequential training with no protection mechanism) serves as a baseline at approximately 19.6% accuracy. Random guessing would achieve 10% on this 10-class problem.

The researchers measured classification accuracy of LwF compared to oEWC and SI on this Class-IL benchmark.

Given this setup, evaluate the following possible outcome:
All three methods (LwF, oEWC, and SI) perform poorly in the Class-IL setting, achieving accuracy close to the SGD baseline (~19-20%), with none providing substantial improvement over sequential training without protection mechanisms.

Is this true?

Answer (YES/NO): YES